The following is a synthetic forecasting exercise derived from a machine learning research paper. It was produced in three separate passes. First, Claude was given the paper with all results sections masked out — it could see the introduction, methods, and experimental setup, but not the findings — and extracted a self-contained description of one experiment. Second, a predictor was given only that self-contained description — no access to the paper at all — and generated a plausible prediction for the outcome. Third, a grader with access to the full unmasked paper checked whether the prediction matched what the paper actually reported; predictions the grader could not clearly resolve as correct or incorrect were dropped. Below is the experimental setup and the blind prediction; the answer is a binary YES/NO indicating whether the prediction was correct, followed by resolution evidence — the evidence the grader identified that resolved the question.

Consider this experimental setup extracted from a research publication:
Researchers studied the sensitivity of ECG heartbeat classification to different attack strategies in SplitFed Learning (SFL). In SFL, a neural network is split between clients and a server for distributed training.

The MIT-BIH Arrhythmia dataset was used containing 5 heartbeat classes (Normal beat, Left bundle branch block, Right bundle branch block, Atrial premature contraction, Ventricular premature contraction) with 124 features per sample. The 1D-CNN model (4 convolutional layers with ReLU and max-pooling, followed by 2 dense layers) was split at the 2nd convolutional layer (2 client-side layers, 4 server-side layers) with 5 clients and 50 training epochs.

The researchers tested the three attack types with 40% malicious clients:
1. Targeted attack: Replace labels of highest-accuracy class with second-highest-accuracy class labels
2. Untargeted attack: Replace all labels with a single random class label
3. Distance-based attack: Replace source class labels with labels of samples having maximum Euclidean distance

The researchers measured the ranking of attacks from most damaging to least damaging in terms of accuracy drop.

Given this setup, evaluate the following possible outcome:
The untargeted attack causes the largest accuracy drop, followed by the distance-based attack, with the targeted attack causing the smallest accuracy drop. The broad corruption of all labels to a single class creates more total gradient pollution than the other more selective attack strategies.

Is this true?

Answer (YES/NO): YES